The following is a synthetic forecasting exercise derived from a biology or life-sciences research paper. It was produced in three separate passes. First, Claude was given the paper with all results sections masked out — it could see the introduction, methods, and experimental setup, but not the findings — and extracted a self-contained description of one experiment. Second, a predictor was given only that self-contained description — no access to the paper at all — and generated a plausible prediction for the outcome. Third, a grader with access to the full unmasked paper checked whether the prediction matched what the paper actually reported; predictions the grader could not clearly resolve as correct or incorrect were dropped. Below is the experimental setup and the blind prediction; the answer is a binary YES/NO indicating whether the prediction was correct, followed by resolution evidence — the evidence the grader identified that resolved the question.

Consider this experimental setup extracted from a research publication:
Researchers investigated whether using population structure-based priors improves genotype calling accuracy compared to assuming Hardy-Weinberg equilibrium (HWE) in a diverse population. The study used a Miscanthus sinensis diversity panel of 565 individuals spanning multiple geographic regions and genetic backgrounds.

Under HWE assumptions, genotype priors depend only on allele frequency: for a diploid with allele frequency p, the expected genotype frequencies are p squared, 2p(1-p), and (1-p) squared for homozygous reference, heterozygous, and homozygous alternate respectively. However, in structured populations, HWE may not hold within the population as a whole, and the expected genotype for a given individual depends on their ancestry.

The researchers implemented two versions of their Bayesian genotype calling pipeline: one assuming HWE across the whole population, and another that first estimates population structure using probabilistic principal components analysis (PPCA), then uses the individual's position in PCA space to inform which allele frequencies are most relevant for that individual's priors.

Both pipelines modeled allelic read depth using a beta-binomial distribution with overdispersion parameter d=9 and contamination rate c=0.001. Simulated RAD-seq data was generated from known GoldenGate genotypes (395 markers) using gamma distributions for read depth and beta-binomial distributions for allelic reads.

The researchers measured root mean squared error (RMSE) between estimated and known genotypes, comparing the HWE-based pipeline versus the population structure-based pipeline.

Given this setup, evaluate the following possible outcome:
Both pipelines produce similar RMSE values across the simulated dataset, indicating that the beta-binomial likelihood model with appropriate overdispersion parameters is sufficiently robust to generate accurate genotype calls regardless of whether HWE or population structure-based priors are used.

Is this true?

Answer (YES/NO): NO